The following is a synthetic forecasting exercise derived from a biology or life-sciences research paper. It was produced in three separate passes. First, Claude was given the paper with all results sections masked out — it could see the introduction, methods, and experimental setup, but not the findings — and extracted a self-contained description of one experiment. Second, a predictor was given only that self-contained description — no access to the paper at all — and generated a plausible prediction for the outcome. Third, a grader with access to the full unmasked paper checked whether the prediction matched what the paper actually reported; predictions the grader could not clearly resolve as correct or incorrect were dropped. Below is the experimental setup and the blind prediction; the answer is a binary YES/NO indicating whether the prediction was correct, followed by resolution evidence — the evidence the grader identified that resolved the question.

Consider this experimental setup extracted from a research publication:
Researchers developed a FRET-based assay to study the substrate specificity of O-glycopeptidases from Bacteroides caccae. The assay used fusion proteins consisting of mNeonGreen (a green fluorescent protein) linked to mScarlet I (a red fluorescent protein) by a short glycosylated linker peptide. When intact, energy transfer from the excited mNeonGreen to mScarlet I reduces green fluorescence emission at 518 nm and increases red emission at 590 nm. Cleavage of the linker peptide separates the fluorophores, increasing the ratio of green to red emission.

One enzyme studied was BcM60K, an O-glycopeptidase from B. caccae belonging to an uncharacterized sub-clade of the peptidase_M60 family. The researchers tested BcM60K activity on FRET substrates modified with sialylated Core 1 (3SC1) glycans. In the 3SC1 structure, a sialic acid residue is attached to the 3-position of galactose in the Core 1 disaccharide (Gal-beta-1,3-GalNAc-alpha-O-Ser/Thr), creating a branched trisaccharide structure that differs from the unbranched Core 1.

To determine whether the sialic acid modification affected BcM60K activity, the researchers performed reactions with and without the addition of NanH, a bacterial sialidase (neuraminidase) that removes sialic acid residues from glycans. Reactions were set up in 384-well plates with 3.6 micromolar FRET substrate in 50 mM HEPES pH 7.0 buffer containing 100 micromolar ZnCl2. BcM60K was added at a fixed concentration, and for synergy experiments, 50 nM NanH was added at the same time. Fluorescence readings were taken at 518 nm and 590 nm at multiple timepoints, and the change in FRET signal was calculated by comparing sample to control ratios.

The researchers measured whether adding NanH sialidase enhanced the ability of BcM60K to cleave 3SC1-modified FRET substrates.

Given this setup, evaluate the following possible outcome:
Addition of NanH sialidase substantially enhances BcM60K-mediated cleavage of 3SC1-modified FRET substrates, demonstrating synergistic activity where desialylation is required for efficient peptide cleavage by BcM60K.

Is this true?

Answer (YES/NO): NO